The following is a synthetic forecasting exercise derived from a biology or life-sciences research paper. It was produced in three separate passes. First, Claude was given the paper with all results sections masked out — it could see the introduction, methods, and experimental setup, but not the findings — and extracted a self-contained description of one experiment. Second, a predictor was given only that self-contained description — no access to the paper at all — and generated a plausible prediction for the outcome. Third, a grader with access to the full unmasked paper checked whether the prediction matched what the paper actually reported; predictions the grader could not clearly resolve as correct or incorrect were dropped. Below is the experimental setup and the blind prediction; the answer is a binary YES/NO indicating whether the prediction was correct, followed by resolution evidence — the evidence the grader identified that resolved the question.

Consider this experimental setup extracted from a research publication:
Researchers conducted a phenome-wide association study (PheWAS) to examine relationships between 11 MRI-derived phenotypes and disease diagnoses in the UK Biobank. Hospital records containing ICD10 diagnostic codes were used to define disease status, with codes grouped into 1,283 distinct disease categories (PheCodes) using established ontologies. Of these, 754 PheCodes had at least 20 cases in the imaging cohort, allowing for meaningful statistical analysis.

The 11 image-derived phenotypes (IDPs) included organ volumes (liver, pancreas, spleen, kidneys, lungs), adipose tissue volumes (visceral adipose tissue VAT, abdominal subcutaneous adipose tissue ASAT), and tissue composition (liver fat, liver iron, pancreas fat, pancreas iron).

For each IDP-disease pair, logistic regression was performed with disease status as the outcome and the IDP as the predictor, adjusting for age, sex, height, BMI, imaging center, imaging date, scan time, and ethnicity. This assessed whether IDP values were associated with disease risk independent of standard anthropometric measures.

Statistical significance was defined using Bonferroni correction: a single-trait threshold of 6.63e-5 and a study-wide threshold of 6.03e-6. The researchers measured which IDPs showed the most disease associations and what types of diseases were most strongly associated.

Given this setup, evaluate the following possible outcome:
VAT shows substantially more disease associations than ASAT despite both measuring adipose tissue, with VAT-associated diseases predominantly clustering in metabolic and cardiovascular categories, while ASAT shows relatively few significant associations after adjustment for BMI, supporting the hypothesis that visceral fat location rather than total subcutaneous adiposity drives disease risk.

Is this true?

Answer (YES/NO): YES